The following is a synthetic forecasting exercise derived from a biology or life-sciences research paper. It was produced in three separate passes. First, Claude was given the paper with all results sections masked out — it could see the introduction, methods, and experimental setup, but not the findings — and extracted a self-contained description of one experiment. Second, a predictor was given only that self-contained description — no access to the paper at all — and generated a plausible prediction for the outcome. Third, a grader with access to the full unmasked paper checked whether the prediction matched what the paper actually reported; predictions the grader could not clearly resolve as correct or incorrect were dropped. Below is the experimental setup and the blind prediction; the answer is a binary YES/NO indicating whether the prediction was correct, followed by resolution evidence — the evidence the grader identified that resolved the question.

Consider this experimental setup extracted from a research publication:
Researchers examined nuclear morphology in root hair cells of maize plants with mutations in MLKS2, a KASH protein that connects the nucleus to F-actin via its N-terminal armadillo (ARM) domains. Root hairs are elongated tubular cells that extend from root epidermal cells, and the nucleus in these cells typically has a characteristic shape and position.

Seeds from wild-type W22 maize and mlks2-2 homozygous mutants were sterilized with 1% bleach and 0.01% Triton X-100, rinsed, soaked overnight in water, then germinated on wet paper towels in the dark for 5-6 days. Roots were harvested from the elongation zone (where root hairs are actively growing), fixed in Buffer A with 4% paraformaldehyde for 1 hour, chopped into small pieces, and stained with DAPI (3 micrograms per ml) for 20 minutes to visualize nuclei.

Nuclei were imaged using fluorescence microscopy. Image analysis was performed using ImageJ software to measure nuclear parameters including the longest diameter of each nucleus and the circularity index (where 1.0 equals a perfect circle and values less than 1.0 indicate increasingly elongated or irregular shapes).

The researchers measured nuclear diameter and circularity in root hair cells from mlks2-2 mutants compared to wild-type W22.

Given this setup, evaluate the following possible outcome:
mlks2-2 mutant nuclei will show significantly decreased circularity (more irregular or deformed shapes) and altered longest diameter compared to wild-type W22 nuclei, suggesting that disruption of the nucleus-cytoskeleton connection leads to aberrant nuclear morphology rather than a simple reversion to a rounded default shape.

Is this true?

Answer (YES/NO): NO